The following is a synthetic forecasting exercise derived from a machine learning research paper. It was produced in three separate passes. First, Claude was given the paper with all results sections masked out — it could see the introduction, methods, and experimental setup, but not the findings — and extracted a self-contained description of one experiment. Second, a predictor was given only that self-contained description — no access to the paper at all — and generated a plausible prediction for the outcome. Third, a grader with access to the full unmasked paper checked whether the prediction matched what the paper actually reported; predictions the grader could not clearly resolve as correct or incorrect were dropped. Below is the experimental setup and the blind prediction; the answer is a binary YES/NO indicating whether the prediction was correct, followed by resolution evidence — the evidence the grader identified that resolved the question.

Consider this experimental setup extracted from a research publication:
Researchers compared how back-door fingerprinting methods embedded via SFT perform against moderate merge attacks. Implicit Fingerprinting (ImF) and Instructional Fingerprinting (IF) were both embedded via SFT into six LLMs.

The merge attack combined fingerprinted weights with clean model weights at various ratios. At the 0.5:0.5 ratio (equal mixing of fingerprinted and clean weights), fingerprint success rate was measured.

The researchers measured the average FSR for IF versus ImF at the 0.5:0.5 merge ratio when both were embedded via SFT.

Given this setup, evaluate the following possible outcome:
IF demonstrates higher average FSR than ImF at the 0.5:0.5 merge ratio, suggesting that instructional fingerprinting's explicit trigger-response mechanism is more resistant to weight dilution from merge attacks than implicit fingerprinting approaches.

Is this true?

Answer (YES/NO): NO